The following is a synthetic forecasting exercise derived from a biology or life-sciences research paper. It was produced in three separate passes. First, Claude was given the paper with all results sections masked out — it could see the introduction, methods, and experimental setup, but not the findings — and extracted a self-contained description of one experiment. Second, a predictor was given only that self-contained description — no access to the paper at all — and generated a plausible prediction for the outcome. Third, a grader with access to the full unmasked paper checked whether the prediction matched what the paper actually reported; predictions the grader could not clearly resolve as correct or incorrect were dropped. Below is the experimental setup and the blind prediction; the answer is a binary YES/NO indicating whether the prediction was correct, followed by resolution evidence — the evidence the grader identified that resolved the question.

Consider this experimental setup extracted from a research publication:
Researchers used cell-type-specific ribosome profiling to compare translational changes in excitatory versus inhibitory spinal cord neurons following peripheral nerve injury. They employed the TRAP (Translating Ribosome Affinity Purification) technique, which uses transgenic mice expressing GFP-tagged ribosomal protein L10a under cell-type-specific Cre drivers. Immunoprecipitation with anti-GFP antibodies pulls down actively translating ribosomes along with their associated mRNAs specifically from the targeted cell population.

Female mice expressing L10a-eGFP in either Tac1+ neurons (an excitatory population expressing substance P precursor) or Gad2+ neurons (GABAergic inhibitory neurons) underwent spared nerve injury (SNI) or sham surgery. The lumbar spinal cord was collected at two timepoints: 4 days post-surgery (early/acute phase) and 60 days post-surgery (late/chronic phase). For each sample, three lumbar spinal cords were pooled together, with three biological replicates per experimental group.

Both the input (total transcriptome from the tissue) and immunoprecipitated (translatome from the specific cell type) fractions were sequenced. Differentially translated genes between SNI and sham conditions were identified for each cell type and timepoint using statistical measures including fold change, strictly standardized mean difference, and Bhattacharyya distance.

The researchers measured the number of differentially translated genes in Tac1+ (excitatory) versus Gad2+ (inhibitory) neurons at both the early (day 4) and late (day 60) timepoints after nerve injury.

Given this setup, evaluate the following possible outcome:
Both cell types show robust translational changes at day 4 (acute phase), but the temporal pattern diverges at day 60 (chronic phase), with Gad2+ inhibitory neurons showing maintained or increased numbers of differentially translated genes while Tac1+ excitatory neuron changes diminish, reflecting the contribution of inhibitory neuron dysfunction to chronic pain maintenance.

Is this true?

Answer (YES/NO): NO